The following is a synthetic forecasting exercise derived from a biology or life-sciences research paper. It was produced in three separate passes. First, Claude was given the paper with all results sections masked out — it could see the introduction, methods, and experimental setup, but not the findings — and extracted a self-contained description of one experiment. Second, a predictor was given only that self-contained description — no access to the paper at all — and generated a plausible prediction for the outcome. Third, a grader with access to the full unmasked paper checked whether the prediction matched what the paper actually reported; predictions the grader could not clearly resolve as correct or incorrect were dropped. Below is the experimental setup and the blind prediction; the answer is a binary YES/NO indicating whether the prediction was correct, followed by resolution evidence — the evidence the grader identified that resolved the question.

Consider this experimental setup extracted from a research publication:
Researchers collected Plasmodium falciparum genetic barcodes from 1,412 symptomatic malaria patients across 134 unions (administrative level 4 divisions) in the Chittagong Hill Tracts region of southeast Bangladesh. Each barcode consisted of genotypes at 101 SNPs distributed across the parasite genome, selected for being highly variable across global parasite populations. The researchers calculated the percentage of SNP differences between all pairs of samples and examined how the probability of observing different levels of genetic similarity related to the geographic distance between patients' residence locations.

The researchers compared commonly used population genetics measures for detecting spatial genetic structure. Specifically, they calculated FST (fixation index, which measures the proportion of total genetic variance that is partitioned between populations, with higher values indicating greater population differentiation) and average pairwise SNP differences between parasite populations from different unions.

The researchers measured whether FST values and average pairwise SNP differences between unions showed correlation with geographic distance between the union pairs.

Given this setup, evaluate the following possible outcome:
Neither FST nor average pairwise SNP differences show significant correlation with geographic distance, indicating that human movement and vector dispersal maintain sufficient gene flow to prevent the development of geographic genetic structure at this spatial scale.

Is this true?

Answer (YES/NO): YES